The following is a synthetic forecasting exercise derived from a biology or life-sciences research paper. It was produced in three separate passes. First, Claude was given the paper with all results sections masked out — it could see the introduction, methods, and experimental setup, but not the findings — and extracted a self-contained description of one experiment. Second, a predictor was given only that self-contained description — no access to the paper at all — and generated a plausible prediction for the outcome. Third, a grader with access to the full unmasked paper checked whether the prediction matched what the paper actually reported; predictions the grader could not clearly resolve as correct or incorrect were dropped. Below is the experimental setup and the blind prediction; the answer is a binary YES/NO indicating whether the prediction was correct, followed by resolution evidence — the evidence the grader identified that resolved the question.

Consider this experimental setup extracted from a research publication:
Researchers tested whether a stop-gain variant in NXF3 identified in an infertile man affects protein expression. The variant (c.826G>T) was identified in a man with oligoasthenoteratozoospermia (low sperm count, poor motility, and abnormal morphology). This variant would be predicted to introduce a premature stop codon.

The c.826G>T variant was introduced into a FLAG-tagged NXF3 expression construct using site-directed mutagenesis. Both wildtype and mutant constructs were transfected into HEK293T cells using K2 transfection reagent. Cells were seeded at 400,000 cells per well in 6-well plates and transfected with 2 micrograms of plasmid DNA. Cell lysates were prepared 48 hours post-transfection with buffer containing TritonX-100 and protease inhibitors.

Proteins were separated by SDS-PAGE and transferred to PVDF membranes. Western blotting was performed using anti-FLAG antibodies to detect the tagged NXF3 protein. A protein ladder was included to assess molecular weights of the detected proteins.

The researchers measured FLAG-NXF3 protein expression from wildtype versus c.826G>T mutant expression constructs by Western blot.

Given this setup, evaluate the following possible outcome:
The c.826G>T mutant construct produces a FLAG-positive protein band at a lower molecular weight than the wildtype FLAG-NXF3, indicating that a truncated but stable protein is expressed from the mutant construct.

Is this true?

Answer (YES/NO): YES